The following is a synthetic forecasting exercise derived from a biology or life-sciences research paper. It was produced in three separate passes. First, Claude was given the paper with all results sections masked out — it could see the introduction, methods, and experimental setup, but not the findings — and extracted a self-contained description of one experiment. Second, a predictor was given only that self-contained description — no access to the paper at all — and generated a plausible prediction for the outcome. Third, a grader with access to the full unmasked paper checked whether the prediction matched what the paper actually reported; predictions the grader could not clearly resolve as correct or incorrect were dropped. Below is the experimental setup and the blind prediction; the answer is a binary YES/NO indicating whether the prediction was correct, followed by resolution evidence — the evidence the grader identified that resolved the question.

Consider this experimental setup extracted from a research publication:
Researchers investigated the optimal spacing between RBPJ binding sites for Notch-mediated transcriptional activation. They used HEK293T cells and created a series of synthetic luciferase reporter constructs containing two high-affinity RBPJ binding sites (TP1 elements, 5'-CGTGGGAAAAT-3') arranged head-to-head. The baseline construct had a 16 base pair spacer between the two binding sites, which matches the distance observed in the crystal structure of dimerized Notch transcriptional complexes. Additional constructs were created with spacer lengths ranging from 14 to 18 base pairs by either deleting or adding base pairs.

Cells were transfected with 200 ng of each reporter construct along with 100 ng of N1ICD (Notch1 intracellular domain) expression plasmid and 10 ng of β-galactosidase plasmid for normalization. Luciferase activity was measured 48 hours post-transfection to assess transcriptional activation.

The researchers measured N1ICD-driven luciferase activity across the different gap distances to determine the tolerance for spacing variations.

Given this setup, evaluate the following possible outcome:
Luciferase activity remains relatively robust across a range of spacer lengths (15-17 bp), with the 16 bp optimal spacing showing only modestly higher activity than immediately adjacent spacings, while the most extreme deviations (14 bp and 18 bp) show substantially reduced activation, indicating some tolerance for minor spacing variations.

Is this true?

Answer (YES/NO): NO